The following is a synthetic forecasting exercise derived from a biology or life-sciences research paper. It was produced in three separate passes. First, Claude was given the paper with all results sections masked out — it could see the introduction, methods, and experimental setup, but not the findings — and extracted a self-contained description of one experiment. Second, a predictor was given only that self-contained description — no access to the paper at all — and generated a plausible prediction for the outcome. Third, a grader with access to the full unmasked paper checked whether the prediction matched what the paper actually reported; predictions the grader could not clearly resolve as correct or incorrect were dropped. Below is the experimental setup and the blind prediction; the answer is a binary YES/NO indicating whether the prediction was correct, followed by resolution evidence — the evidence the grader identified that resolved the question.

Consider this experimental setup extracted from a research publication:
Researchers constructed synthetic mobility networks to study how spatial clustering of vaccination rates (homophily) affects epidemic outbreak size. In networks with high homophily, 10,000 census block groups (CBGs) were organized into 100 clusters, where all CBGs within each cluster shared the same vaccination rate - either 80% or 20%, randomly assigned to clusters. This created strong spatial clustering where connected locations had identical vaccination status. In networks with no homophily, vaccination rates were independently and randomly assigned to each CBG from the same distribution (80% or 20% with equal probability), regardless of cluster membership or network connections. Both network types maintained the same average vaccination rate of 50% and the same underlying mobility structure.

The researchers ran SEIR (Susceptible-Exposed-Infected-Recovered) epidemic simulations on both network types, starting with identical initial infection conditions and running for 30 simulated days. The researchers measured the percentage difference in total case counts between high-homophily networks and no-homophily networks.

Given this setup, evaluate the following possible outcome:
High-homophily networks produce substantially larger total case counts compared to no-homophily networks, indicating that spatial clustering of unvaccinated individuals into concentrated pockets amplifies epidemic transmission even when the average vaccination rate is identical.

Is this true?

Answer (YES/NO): YES